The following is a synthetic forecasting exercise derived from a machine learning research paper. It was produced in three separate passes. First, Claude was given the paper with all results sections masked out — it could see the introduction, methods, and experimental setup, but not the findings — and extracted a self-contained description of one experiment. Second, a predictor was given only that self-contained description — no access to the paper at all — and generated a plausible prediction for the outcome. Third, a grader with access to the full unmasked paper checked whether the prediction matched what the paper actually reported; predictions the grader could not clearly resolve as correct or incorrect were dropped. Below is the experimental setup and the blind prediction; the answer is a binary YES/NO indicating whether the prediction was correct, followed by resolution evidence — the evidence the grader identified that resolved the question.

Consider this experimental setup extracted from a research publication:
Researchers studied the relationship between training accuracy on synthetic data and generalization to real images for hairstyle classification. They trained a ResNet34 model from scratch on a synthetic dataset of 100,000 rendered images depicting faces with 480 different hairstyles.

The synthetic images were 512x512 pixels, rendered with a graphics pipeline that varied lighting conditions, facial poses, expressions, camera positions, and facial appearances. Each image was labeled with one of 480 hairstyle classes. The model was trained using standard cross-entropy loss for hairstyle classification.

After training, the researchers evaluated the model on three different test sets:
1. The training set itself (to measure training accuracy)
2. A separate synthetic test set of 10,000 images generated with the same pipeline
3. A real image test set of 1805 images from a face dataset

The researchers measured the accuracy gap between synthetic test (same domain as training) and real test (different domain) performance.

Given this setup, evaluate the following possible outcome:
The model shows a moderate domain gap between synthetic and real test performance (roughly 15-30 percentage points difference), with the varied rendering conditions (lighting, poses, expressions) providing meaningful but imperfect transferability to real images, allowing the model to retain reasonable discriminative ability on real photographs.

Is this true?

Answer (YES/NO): NO